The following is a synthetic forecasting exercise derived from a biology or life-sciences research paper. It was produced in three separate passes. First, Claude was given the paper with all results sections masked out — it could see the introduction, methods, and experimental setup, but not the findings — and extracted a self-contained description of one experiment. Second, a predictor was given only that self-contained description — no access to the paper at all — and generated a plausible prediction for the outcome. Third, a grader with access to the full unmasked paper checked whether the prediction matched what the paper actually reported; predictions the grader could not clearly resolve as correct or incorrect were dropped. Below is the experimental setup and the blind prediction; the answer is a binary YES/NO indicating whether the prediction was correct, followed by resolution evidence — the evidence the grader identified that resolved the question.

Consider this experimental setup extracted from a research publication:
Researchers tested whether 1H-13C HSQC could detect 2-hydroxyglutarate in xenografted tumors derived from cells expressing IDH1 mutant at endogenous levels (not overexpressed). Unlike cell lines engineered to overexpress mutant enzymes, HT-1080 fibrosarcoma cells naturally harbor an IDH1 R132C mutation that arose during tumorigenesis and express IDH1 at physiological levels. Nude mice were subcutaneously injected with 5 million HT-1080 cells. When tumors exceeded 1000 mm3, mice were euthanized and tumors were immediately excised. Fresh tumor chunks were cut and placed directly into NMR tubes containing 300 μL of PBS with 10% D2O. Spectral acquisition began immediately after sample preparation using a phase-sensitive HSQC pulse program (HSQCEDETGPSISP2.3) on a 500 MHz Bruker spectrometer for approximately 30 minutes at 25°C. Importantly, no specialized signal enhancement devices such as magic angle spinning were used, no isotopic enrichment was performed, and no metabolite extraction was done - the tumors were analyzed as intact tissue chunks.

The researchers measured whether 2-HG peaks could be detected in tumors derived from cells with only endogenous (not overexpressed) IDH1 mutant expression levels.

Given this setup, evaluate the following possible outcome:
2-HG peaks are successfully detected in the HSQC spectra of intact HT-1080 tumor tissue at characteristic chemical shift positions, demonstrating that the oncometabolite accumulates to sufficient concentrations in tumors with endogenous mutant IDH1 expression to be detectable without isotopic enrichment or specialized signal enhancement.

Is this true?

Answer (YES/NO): YES